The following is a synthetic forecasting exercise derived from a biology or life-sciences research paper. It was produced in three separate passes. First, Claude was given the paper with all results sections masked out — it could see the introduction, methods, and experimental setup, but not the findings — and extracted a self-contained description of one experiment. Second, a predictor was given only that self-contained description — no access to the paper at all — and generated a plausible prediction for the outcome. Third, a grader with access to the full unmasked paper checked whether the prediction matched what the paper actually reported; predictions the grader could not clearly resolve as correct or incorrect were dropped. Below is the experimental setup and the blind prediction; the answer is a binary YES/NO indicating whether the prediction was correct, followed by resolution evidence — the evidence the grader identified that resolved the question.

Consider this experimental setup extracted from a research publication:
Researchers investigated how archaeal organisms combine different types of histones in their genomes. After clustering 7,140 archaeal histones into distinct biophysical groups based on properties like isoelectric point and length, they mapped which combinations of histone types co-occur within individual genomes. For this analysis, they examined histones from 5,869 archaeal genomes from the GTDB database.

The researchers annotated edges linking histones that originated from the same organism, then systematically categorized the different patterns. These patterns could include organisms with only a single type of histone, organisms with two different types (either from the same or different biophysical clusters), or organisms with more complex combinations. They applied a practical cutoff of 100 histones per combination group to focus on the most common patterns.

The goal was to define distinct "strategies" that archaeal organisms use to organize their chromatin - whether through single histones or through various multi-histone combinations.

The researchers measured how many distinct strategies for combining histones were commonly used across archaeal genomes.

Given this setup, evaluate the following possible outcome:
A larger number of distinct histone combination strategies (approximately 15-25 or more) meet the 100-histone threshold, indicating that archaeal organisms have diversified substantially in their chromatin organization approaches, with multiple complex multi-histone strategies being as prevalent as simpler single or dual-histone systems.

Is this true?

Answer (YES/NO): NO